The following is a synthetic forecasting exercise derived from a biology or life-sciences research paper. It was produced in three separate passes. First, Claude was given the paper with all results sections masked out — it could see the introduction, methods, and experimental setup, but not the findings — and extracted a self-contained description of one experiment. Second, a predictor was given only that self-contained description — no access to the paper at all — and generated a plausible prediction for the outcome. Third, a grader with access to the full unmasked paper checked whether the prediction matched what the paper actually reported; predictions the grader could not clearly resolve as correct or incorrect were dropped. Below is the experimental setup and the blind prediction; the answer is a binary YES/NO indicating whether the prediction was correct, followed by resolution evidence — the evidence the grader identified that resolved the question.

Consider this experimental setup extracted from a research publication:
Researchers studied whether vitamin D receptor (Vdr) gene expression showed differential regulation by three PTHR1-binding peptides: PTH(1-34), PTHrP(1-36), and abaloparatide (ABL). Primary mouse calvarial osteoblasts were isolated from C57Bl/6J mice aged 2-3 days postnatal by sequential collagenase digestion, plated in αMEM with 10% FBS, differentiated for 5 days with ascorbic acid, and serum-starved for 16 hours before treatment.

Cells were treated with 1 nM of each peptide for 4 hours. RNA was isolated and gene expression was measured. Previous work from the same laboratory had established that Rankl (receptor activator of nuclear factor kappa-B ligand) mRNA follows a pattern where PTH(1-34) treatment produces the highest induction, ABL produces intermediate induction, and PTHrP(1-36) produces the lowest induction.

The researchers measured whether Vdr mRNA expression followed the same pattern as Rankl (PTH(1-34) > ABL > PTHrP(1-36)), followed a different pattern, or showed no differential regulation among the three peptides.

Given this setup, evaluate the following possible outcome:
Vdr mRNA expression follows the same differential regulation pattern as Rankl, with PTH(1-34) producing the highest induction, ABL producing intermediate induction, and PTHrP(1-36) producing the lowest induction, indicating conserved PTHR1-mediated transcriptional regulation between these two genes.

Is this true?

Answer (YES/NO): YES